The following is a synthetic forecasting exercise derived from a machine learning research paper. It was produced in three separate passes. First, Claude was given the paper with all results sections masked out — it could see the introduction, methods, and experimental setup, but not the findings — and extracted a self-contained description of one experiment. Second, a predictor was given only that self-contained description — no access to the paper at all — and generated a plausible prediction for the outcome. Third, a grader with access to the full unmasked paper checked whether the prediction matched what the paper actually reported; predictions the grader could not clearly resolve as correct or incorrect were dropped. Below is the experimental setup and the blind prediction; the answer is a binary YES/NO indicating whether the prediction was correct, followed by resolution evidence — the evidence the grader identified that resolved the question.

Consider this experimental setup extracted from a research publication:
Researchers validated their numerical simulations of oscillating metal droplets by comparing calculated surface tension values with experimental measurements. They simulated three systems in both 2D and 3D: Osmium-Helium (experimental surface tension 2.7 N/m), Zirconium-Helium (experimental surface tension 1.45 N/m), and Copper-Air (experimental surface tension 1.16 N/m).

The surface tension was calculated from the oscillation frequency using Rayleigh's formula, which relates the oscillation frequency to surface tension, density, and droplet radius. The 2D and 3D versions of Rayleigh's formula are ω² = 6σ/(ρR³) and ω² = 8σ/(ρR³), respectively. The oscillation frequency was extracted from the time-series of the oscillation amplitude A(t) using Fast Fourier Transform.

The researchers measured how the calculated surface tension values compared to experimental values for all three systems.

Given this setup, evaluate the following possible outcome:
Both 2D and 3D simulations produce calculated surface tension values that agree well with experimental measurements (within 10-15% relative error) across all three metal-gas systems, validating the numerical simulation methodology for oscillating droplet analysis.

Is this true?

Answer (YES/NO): YES